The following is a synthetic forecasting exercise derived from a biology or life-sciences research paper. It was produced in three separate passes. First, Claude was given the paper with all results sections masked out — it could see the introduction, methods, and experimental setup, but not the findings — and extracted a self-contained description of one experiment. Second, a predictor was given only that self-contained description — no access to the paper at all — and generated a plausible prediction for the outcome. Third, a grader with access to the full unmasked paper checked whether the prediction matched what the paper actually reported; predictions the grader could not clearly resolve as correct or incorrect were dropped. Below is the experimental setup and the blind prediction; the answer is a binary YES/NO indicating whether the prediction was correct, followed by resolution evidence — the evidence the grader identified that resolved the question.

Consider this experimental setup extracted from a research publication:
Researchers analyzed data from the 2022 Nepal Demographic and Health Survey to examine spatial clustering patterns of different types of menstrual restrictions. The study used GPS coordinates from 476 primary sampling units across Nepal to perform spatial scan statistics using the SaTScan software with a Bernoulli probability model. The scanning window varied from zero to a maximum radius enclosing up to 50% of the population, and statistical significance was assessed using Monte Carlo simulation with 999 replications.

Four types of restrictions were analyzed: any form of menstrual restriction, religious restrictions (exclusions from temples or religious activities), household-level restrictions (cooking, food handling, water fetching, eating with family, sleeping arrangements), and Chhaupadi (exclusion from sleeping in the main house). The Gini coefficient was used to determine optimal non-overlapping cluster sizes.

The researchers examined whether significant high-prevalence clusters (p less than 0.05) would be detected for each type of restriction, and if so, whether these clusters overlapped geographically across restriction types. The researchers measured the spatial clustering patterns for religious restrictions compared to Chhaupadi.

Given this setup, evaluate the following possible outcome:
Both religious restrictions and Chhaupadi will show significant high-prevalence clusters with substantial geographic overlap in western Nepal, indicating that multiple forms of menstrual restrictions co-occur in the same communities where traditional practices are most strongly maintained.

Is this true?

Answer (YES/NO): NO